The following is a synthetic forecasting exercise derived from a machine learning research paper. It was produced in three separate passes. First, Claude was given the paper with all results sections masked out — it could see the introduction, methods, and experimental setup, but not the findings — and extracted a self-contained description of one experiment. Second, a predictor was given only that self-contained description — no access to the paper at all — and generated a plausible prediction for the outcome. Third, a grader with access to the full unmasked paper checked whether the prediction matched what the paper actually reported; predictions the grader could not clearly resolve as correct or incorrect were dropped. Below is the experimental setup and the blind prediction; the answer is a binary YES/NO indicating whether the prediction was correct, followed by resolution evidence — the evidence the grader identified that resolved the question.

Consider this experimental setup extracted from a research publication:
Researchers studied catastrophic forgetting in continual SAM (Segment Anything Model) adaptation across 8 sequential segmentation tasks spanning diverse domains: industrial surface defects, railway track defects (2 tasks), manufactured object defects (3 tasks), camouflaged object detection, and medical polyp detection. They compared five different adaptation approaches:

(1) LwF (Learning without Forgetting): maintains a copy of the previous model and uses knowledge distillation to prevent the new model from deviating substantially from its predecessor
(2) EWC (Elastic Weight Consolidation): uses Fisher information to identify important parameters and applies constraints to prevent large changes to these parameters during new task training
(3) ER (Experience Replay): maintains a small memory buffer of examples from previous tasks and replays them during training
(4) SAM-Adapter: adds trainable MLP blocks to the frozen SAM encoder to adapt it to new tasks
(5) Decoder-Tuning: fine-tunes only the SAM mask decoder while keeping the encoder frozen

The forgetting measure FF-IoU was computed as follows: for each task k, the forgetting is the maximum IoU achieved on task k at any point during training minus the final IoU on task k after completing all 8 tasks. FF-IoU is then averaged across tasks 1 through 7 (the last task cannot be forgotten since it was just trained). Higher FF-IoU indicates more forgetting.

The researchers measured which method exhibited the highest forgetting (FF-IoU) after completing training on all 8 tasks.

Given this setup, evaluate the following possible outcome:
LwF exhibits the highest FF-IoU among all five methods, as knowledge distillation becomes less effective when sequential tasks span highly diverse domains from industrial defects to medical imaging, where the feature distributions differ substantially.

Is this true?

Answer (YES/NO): NO